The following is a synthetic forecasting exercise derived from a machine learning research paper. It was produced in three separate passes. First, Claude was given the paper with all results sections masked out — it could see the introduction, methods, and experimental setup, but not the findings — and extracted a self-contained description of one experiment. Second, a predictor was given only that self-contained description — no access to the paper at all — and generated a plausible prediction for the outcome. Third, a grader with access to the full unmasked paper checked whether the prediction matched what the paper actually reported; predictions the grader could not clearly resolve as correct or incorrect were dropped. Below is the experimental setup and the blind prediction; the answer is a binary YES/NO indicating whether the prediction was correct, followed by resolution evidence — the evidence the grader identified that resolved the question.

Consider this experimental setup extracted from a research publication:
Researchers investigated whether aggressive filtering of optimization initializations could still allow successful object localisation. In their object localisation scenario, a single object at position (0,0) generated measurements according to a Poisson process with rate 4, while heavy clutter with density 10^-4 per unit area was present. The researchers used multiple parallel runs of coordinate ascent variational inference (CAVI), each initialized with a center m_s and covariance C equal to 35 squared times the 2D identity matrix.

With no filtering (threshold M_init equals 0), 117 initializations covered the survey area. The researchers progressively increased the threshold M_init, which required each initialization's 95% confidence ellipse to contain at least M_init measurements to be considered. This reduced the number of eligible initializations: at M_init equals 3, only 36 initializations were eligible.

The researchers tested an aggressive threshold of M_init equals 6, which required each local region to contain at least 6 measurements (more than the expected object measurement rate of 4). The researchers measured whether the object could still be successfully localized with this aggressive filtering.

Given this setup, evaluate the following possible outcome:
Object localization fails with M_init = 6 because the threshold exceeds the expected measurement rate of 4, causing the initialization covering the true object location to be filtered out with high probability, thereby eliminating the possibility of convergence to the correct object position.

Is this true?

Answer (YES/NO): NO